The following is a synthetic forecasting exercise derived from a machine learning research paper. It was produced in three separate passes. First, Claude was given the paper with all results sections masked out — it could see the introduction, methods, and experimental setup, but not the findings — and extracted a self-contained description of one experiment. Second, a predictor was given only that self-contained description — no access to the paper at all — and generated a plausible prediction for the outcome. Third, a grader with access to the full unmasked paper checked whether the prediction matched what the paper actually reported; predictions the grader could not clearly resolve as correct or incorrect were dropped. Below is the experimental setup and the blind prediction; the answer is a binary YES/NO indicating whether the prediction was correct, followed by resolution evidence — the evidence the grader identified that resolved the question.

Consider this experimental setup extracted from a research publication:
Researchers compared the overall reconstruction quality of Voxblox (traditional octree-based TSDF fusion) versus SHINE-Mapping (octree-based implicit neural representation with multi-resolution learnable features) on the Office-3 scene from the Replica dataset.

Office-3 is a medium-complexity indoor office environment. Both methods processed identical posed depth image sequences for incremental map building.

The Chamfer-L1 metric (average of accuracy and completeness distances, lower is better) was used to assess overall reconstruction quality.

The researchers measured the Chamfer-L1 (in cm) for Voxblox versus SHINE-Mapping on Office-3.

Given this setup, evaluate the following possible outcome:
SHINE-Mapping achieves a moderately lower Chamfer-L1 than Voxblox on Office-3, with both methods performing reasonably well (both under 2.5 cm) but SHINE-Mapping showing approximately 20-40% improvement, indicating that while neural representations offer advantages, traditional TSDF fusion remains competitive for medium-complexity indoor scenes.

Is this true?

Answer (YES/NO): NO